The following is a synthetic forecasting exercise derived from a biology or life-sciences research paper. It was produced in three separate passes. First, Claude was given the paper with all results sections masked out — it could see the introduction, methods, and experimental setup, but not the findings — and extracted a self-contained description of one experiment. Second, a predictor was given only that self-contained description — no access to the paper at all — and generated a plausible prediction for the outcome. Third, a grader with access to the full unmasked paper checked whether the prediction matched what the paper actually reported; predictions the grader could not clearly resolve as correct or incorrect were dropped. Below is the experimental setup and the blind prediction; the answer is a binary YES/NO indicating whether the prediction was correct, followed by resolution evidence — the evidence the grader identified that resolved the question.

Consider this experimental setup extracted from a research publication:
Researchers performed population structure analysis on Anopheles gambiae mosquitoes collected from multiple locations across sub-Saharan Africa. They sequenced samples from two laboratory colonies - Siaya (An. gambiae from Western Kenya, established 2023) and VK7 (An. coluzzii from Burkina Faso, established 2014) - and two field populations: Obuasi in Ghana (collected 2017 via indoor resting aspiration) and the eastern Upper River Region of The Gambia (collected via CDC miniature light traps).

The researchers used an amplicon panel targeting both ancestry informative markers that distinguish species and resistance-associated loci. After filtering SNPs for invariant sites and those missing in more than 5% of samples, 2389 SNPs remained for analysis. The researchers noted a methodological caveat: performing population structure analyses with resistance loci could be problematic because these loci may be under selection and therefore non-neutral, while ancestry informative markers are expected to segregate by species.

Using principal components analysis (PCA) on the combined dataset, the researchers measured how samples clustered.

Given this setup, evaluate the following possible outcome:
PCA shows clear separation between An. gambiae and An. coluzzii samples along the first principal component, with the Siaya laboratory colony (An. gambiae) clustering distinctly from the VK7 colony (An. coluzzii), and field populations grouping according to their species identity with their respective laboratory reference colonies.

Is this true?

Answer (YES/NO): NO